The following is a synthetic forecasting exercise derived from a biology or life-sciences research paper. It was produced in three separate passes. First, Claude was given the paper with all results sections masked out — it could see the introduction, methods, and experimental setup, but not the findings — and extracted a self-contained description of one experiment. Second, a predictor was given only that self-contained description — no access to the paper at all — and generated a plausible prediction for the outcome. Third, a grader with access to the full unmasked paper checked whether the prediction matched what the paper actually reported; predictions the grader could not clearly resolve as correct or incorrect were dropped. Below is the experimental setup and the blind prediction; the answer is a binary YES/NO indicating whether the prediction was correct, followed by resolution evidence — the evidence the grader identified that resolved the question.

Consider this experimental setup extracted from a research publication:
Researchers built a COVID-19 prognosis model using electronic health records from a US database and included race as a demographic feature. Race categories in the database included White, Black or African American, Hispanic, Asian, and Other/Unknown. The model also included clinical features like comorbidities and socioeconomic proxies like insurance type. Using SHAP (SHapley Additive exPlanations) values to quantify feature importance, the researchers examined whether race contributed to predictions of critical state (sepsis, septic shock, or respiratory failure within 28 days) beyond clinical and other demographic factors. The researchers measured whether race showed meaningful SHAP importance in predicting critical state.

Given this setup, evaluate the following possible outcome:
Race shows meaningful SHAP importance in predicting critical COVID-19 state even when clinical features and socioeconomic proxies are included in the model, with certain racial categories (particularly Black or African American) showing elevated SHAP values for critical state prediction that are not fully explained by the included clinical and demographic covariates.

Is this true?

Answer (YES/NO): YES